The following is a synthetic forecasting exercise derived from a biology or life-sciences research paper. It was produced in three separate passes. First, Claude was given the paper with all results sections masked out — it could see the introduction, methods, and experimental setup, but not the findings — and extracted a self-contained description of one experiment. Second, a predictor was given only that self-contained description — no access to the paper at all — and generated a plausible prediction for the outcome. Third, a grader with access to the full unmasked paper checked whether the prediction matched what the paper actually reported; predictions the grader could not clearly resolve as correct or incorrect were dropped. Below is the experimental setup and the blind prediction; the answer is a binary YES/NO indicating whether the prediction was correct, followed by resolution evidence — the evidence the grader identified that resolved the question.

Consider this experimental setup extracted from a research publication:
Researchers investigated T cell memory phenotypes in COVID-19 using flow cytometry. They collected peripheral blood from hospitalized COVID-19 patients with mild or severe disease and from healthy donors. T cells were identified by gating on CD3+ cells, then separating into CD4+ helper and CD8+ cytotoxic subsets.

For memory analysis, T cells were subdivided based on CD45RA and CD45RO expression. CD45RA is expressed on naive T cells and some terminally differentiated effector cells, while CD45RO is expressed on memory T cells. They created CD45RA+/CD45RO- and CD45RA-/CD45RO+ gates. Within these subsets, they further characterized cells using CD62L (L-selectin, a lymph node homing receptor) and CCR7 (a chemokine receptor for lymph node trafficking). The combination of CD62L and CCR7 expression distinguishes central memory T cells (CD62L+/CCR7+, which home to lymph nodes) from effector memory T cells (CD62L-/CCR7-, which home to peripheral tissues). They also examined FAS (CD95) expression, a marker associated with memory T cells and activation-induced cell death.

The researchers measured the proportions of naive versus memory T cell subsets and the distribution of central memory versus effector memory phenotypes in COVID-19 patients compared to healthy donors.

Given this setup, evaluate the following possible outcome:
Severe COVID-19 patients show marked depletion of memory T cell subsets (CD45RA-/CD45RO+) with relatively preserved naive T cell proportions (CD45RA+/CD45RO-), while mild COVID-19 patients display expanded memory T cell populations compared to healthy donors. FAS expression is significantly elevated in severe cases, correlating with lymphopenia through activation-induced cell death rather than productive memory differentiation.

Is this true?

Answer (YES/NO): NO